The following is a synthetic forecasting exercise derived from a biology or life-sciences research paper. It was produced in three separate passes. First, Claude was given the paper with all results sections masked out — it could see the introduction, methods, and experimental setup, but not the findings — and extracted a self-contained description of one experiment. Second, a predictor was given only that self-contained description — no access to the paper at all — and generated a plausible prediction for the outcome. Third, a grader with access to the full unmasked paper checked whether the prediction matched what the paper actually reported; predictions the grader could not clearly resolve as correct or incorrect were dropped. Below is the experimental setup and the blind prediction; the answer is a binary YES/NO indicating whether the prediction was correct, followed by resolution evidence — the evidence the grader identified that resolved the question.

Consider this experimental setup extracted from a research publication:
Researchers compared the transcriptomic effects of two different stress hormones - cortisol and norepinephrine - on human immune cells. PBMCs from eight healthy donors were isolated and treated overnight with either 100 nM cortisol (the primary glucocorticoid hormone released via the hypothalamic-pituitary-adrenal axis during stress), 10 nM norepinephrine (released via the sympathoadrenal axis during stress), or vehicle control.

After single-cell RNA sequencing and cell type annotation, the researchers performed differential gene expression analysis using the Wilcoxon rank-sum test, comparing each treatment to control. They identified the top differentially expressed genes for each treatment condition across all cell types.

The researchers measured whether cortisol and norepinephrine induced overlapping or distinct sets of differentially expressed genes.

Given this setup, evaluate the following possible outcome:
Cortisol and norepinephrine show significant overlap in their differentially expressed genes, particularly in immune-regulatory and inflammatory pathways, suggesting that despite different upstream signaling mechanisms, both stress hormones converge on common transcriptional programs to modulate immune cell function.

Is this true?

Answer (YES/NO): NO